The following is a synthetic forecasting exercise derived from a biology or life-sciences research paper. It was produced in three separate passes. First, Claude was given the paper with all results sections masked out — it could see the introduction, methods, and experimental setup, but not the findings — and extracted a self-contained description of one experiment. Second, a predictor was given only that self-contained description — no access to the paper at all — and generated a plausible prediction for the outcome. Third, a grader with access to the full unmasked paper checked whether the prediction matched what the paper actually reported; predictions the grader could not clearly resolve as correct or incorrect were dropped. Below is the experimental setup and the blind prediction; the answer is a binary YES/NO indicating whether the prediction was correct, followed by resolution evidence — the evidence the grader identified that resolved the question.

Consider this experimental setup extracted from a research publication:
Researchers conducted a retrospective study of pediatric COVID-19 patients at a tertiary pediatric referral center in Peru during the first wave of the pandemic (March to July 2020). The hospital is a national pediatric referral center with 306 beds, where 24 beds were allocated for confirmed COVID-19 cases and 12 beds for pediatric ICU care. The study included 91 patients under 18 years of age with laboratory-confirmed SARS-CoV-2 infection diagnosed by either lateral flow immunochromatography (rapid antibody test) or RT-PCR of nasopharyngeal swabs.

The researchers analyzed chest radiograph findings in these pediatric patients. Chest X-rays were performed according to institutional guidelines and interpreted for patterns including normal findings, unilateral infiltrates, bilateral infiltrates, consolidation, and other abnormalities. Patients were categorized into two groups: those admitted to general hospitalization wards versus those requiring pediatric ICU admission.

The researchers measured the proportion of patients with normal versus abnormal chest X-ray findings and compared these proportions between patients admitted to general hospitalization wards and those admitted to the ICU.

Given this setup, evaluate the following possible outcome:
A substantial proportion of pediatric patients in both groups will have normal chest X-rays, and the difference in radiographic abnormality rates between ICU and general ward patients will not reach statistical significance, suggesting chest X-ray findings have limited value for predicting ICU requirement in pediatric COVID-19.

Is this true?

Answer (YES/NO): NO